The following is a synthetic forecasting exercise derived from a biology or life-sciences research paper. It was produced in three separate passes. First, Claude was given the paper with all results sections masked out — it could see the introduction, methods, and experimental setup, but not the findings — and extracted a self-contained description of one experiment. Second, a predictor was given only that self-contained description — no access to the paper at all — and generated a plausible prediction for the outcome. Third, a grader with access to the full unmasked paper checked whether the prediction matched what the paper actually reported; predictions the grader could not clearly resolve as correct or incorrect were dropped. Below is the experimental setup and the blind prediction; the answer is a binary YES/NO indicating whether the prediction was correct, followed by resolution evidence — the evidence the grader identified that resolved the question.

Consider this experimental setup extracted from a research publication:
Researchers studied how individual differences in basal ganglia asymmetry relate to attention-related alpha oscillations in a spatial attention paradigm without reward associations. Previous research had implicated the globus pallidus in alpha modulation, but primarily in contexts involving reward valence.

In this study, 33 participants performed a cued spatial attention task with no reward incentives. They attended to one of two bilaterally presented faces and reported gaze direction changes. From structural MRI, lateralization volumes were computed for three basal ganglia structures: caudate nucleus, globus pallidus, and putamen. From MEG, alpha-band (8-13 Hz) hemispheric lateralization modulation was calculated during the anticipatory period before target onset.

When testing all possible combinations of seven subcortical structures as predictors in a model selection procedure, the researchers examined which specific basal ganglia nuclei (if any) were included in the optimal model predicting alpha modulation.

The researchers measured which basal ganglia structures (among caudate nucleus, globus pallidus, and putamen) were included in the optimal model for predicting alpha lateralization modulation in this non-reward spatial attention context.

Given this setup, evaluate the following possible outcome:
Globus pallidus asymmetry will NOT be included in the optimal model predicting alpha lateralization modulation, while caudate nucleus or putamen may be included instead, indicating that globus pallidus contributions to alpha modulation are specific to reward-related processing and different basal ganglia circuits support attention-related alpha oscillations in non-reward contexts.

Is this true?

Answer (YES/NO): NO